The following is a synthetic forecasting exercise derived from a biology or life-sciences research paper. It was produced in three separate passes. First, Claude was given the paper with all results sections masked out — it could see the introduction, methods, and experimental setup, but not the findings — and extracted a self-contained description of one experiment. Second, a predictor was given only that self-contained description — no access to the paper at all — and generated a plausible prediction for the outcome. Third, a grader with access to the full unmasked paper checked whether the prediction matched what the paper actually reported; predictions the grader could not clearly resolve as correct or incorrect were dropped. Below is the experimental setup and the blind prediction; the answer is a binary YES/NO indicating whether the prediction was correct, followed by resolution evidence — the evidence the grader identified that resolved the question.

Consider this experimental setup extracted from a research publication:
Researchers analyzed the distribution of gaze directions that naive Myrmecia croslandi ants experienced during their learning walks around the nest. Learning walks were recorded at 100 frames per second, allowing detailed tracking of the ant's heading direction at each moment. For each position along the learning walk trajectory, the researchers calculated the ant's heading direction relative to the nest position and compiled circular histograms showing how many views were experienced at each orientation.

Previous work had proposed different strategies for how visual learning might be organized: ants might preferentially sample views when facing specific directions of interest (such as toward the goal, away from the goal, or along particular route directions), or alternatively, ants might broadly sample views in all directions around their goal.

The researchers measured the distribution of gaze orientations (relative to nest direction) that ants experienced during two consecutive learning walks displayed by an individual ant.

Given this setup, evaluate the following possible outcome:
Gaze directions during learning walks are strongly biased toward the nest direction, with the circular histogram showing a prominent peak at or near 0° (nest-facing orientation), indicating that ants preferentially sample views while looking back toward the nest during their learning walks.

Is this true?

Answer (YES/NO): NO